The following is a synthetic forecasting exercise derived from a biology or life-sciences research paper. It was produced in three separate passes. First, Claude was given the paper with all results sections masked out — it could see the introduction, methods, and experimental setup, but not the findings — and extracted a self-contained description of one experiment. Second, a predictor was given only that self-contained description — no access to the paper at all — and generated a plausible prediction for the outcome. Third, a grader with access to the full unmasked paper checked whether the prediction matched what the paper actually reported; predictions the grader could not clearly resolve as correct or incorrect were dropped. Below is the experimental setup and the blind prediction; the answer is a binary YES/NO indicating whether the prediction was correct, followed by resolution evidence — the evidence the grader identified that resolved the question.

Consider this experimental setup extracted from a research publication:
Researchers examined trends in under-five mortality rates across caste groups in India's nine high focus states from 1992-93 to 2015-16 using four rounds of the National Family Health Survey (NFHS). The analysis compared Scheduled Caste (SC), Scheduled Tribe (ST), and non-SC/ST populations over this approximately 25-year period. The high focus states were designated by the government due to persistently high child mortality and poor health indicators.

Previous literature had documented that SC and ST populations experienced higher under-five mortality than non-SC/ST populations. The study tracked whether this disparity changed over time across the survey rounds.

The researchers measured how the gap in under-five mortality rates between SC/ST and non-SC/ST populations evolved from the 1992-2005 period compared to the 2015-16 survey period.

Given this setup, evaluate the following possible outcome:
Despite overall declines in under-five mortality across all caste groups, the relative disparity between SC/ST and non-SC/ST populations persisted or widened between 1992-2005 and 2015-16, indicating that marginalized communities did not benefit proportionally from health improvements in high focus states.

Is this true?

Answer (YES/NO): NO